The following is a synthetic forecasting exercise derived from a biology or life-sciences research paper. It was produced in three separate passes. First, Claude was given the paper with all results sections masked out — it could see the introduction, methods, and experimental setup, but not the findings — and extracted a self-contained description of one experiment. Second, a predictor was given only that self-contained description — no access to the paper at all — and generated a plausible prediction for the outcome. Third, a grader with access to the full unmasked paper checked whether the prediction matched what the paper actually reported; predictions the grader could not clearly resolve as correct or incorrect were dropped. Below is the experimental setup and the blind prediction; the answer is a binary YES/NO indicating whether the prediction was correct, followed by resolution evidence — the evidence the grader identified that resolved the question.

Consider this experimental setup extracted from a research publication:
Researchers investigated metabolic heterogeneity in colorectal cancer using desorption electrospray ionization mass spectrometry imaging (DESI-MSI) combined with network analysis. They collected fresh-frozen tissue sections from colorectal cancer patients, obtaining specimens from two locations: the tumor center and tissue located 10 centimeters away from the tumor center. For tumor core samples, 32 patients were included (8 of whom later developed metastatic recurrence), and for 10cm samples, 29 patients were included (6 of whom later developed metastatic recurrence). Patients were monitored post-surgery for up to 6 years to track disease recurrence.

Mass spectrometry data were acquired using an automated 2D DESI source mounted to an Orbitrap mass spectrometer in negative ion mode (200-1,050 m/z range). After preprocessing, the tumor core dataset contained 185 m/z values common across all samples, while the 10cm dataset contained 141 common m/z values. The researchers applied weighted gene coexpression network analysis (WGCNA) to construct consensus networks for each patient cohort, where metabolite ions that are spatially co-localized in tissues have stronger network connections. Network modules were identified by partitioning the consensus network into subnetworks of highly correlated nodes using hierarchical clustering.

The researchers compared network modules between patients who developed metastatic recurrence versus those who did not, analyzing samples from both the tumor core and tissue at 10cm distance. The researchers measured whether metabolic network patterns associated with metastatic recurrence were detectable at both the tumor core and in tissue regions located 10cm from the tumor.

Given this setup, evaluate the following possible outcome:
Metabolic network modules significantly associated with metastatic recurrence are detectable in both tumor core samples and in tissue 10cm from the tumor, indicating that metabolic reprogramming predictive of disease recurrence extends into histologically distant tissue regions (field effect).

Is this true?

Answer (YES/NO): YES